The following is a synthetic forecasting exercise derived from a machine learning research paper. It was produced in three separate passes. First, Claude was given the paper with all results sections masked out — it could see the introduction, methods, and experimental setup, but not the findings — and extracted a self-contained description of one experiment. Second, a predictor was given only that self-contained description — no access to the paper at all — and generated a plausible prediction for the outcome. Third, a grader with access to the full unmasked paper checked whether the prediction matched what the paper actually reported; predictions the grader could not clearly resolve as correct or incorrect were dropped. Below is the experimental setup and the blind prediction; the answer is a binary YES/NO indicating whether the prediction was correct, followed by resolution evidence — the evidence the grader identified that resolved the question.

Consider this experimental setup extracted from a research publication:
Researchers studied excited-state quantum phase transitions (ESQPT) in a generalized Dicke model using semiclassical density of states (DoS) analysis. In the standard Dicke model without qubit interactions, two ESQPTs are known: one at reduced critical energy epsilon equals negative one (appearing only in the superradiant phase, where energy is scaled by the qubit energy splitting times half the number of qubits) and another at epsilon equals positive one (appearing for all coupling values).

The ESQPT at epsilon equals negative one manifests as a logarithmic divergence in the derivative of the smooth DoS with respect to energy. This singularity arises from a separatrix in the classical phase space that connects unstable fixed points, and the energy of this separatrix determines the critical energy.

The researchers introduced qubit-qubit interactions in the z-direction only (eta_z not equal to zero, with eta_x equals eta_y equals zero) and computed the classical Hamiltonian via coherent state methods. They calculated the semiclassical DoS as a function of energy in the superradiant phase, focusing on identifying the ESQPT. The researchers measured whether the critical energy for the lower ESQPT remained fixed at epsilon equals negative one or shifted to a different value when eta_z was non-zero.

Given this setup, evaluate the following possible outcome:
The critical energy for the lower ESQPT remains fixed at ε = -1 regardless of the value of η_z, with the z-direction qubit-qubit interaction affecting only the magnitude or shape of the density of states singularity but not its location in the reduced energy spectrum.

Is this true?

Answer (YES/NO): NO